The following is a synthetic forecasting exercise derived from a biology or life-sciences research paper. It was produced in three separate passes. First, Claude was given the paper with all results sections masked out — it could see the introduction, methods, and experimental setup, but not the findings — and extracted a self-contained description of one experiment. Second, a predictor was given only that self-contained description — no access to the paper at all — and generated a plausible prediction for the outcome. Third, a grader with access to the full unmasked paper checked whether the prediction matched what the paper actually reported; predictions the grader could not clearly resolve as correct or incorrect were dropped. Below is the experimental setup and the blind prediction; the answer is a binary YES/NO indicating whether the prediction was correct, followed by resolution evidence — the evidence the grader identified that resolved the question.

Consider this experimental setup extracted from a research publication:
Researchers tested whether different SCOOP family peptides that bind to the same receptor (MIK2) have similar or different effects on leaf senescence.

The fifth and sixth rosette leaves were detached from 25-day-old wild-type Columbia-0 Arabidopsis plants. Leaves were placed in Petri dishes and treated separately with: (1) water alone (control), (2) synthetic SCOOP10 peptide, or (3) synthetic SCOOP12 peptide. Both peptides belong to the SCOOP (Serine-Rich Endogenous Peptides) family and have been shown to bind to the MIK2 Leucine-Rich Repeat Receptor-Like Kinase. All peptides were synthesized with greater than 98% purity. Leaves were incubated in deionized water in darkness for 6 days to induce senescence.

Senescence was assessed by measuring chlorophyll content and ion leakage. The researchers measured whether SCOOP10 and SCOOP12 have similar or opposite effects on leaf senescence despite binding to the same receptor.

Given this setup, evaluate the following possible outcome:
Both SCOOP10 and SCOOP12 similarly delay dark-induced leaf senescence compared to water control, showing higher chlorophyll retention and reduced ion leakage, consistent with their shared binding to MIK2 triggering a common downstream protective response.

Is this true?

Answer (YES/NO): NO